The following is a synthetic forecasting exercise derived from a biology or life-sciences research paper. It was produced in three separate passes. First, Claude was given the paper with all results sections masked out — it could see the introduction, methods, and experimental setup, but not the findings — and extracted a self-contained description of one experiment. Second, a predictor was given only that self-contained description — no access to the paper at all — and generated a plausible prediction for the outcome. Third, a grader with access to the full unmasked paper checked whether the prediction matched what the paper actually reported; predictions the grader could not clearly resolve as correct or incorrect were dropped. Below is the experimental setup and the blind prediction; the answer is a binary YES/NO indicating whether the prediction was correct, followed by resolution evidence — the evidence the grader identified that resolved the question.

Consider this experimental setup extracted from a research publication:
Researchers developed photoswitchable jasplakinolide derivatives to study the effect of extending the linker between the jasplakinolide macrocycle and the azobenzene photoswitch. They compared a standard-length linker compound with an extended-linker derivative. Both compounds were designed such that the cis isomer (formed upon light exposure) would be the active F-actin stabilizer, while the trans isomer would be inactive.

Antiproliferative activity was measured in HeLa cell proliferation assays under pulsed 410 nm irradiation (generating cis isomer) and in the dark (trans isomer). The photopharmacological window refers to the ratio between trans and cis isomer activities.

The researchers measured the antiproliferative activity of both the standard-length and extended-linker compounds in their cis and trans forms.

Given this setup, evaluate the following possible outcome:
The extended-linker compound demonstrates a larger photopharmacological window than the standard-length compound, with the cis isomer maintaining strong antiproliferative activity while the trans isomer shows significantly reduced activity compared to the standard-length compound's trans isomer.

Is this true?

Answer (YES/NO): NO